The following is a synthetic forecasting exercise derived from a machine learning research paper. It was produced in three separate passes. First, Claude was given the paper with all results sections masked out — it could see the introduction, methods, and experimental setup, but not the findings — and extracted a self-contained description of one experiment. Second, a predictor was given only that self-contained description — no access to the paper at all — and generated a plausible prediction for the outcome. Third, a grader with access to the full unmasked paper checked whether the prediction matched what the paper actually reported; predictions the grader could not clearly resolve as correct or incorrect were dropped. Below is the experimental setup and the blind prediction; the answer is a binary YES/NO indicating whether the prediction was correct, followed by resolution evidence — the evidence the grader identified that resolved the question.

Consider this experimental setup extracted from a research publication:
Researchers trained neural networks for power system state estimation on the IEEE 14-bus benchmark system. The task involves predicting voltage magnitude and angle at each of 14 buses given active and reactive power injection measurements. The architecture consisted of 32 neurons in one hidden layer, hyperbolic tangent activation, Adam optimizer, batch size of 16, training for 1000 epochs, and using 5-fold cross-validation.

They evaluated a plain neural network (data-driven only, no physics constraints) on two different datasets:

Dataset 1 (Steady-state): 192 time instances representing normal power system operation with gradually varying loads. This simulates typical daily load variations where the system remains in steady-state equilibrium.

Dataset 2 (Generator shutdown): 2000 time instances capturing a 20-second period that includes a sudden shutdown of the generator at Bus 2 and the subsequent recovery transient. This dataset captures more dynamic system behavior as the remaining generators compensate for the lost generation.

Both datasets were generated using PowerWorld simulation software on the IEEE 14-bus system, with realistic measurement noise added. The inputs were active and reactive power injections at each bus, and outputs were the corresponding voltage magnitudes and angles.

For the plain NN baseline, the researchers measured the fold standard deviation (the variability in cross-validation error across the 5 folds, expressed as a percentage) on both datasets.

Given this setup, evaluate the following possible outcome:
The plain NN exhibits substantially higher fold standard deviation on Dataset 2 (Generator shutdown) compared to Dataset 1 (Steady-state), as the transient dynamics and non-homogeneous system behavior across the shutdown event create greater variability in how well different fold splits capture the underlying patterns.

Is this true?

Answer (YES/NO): NO